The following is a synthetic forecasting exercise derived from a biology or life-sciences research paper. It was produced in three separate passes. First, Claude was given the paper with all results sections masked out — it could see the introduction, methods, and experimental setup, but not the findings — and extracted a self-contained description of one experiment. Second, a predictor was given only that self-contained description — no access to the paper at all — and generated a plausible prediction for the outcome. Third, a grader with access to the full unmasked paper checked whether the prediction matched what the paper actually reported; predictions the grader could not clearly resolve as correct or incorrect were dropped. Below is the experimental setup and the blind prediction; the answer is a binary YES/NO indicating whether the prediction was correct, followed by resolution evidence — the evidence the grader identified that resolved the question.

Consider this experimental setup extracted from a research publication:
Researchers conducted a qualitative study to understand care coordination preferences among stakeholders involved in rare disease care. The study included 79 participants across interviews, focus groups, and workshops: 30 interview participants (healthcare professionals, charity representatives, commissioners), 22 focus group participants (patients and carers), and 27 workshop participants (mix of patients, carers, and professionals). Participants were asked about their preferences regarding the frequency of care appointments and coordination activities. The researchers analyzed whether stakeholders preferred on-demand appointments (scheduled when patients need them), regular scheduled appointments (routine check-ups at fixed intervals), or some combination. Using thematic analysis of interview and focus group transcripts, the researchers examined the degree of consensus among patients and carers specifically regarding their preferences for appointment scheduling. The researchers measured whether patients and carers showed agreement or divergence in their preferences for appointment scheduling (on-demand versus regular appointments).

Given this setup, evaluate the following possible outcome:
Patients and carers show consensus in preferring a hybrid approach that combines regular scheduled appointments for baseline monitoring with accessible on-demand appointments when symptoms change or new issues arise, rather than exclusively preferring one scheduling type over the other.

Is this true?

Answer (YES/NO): NO